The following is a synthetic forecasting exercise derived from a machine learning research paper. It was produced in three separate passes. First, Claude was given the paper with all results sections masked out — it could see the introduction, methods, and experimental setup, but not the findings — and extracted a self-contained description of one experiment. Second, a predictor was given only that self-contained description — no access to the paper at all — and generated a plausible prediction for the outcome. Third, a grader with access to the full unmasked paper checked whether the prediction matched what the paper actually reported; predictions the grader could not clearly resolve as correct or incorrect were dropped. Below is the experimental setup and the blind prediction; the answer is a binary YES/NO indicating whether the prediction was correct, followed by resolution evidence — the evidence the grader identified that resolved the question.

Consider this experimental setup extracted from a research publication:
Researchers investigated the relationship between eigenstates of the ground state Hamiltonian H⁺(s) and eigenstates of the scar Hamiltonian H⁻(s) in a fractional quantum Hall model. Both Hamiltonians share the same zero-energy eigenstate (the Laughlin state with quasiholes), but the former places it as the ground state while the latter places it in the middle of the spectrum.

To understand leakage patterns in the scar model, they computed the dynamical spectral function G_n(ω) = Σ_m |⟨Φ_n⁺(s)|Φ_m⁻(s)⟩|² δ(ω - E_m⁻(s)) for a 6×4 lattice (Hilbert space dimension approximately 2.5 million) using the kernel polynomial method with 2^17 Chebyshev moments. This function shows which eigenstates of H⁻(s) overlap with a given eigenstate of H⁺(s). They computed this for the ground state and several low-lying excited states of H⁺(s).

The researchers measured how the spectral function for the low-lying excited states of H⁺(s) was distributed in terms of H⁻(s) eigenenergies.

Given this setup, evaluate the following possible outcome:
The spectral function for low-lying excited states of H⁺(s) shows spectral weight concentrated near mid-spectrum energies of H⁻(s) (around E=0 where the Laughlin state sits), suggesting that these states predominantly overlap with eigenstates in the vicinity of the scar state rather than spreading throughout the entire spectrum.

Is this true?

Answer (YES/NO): NO